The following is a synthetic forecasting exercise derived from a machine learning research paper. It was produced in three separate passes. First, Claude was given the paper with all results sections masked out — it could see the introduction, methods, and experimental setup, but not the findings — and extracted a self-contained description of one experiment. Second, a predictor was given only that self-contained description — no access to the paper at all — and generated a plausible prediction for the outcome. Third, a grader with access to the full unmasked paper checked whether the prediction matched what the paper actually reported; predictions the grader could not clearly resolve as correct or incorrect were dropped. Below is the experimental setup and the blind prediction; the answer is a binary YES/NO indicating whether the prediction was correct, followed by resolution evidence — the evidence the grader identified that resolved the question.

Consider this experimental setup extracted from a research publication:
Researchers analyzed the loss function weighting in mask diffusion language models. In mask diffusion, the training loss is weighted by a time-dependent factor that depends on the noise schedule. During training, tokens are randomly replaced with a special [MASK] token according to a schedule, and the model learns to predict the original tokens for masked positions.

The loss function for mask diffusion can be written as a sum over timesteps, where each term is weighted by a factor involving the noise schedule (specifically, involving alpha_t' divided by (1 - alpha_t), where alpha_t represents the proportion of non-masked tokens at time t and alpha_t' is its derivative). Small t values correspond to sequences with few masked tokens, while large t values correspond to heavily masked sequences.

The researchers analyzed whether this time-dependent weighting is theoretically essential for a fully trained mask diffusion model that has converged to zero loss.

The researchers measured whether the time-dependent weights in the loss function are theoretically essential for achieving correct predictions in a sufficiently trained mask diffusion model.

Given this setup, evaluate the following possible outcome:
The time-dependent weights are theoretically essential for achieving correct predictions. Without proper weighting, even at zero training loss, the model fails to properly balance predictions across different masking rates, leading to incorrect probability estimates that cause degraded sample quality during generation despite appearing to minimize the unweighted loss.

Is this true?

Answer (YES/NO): NO